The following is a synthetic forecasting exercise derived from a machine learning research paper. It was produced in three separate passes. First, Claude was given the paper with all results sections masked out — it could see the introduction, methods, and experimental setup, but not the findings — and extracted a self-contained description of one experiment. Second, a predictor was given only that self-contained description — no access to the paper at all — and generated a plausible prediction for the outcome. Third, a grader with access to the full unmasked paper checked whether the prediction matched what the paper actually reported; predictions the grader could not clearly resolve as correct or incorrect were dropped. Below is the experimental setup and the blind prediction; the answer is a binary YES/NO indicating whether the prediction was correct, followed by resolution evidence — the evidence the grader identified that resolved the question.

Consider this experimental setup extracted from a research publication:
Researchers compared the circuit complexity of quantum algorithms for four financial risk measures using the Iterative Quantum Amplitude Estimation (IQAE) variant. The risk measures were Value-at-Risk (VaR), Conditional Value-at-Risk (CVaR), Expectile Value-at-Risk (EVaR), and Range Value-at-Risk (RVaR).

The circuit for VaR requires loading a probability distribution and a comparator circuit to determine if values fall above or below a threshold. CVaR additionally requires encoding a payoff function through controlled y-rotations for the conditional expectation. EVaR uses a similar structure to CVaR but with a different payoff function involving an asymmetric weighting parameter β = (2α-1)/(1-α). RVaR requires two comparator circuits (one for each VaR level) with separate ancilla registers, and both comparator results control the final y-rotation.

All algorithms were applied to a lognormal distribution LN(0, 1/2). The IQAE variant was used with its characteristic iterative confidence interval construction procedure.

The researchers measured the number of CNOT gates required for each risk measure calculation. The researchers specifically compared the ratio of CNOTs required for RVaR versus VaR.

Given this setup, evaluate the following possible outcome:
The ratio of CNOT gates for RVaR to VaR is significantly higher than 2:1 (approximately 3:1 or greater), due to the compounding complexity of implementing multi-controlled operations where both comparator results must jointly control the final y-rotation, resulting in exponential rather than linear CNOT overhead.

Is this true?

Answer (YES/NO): YES